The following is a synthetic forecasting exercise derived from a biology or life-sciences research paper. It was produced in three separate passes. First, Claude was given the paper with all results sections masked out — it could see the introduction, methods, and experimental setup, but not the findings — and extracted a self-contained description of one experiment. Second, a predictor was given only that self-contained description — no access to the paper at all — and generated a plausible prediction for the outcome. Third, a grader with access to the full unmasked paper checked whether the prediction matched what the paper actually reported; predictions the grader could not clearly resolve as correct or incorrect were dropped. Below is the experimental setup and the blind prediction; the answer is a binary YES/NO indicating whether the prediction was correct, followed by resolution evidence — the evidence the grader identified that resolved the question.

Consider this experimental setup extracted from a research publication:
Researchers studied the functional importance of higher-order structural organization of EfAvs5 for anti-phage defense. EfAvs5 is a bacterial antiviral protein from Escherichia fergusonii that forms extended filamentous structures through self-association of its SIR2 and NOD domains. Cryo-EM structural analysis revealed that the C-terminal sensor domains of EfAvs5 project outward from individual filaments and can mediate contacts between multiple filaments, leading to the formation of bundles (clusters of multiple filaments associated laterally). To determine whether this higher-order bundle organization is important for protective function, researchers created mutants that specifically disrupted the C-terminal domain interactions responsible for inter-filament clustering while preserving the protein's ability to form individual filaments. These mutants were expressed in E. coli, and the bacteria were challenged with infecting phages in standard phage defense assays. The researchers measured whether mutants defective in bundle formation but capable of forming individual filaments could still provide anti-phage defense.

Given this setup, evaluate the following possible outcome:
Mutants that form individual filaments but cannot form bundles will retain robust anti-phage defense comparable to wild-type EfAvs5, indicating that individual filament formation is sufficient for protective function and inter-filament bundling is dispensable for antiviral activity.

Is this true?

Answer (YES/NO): NO